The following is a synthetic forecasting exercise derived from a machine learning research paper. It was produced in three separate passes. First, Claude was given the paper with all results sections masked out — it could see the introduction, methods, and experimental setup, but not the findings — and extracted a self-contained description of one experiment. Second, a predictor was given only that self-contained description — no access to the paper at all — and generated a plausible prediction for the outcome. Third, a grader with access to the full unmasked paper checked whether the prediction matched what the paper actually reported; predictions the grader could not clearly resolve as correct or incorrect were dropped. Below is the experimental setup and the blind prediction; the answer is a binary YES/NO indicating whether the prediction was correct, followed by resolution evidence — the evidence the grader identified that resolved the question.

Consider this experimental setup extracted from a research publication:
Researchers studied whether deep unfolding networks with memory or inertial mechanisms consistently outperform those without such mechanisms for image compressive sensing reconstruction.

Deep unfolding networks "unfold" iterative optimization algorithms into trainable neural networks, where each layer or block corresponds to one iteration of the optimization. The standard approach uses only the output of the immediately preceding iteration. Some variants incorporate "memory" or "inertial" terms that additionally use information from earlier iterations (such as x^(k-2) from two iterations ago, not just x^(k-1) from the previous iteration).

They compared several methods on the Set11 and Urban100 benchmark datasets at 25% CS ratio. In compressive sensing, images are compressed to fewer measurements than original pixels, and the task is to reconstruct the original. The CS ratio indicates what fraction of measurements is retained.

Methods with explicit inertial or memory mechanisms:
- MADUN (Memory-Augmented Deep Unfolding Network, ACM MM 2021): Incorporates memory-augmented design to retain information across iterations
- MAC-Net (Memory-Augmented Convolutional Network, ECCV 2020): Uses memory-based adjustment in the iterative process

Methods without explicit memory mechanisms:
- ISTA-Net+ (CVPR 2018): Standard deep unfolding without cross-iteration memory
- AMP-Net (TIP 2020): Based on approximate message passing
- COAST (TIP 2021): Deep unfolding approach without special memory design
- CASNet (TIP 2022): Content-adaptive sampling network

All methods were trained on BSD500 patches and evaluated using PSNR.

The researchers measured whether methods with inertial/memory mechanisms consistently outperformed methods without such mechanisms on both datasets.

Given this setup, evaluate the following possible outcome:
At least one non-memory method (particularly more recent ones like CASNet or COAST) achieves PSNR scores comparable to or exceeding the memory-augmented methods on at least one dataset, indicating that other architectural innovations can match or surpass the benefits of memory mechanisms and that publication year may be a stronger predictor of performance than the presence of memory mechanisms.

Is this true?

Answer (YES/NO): YES